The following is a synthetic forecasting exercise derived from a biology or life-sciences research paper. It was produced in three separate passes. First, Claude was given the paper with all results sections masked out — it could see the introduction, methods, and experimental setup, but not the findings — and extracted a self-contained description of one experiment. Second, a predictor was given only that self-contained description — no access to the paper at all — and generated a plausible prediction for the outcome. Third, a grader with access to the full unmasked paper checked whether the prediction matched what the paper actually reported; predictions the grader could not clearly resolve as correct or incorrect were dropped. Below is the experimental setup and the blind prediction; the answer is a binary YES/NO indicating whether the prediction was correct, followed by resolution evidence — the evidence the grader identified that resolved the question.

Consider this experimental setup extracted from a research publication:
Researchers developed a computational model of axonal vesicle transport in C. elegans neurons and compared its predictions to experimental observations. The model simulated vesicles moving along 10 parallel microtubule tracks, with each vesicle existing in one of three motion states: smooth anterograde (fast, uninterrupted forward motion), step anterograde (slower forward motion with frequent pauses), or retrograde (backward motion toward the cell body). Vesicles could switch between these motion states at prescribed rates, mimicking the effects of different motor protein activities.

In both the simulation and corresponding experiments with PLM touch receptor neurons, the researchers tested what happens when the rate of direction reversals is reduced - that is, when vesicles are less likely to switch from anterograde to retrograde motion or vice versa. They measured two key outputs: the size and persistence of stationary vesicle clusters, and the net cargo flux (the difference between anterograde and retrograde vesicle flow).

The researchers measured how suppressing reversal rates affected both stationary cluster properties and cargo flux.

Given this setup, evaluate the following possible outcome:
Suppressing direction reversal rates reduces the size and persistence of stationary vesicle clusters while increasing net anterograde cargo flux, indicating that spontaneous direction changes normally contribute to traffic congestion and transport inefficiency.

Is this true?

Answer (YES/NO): NO